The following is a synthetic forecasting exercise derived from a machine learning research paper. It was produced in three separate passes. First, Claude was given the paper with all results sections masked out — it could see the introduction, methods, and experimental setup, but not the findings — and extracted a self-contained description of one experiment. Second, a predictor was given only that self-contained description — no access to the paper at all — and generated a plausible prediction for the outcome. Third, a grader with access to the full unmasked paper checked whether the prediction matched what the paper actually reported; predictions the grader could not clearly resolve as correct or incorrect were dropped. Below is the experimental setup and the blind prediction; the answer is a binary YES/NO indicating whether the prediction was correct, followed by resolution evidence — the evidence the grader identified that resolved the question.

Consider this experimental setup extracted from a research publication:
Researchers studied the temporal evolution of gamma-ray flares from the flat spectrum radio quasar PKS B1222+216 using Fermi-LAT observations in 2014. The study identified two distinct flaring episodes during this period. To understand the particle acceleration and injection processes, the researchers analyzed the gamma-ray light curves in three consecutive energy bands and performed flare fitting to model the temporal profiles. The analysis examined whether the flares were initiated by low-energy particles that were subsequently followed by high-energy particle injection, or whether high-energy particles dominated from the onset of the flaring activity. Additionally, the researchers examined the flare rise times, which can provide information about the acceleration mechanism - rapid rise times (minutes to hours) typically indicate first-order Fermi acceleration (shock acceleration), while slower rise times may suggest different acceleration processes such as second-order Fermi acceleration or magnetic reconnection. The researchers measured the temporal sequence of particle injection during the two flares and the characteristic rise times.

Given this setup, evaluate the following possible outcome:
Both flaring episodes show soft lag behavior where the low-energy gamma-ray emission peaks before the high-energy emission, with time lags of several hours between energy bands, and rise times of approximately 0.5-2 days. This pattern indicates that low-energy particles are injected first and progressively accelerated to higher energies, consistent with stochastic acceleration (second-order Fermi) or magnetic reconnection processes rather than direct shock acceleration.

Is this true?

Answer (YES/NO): NO